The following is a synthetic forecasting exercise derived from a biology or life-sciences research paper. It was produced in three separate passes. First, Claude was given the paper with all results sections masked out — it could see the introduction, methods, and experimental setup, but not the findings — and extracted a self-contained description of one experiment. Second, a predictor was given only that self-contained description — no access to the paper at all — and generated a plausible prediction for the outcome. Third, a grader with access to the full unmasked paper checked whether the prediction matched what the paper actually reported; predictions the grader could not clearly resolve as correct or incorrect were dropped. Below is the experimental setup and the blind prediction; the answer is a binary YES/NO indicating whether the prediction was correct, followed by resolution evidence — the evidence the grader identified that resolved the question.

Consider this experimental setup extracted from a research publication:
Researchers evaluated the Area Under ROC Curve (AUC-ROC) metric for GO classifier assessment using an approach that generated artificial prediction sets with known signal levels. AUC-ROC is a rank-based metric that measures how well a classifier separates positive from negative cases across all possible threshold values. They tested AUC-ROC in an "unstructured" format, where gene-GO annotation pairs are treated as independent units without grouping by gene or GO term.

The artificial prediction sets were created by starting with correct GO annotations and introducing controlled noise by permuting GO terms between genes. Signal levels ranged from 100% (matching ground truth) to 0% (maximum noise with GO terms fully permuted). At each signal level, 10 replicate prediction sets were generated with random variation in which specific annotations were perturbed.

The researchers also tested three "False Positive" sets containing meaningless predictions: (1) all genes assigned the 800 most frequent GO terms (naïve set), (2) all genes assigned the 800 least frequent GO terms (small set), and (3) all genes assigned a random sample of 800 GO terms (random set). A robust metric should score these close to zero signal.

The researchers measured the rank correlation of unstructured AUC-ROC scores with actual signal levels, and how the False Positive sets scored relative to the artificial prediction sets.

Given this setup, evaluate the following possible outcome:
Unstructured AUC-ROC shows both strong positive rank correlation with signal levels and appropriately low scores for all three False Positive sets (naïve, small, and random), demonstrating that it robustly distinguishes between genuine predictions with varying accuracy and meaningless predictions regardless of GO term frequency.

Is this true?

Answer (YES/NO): NO